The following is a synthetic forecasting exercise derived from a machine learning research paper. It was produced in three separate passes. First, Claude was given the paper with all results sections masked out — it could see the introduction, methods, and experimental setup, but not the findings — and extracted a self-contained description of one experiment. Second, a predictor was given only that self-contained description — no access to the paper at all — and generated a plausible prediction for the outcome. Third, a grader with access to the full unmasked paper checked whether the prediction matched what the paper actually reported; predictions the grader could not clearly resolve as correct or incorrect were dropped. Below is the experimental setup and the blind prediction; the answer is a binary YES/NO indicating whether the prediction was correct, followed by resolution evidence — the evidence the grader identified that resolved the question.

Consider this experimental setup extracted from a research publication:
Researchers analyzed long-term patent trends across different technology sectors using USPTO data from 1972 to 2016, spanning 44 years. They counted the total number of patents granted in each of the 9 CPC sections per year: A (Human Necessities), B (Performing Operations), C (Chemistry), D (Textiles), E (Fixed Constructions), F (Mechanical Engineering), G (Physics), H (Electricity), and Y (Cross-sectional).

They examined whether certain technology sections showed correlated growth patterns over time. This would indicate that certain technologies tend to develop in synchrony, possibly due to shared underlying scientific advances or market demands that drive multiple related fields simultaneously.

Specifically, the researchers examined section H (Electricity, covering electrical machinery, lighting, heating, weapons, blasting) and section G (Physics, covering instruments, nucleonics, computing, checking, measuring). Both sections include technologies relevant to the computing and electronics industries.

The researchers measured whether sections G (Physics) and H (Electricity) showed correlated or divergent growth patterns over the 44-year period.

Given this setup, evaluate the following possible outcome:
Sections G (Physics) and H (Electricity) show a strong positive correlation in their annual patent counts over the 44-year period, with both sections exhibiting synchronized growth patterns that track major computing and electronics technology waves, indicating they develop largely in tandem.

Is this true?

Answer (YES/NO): YES